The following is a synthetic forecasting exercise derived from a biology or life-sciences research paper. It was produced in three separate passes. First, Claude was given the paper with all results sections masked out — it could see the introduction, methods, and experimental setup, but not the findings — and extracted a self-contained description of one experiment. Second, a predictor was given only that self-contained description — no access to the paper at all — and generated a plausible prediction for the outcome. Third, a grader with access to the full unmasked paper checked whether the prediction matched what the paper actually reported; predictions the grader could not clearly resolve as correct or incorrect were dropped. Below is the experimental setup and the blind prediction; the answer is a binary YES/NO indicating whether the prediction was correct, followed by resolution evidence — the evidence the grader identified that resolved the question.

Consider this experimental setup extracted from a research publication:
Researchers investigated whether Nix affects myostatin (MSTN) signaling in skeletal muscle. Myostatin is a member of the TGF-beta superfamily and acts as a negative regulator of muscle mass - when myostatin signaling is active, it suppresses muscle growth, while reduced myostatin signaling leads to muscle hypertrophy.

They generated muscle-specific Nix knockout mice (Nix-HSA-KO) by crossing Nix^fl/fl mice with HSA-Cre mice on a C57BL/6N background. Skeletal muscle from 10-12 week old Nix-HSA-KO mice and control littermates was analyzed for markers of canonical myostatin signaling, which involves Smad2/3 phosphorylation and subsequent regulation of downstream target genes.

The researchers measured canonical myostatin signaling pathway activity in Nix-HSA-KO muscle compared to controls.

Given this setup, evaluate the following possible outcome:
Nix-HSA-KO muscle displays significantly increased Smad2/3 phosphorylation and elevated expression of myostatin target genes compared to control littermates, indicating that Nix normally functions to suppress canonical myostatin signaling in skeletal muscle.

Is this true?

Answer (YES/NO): NO